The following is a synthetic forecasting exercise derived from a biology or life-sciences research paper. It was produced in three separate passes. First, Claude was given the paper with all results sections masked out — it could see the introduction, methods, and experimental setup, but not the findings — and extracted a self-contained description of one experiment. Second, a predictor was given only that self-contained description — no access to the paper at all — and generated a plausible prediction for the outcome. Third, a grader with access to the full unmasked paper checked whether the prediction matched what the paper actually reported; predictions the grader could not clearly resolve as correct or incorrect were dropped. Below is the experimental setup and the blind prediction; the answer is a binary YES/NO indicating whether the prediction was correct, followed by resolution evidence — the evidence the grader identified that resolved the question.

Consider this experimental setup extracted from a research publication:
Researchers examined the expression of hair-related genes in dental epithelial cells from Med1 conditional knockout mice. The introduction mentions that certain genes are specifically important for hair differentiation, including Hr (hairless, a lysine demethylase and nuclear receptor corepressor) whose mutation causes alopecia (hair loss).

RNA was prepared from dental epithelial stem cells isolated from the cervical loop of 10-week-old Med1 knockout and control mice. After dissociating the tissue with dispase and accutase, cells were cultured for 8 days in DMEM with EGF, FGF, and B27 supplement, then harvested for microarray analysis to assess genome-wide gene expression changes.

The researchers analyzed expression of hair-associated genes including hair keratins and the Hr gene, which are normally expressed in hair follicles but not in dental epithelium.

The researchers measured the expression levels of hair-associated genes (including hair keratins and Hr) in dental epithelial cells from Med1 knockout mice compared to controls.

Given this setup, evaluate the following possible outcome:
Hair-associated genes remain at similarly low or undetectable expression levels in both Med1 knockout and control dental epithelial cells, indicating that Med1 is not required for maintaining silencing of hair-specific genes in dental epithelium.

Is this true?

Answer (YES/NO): NO